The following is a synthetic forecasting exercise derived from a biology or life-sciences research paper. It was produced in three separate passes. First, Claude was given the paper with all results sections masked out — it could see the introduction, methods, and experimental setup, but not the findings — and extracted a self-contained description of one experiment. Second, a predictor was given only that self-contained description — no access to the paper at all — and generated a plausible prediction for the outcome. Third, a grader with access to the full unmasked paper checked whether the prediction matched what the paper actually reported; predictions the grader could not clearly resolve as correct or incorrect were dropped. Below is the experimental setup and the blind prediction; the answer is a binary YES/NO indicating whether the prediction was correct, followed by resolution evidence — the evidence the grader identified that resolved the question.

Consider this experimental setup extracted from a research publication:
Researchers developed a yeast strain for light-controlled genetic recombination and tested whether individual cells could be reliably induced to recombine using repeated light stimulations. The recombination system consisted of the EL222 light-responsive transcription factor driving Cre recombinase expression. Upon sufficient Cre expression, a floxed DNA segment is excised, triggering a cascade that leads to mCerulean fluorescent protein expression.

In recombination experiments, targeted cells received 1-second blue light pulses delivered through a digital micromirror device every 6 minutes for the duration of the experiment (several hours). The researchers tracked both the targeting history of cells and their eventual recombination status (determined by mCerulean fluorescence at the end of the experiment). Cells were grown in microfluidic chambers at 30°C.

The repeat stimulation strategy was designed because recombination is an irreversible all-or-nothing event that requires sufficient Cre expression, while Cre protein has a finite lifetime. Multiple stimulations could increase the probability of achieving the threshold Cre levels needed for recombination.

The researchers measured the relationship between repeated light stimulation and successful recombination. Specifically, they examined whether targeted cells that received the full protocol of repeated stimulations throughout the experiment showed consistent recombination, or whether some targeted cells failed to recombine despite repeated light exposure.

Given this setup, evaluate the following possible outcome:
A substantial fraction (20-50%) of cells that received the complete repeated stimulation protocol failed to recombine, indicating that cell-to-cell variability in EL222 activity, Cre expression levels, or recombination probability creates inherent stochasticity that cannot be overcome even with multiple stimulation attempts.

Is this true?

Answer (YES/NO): NO